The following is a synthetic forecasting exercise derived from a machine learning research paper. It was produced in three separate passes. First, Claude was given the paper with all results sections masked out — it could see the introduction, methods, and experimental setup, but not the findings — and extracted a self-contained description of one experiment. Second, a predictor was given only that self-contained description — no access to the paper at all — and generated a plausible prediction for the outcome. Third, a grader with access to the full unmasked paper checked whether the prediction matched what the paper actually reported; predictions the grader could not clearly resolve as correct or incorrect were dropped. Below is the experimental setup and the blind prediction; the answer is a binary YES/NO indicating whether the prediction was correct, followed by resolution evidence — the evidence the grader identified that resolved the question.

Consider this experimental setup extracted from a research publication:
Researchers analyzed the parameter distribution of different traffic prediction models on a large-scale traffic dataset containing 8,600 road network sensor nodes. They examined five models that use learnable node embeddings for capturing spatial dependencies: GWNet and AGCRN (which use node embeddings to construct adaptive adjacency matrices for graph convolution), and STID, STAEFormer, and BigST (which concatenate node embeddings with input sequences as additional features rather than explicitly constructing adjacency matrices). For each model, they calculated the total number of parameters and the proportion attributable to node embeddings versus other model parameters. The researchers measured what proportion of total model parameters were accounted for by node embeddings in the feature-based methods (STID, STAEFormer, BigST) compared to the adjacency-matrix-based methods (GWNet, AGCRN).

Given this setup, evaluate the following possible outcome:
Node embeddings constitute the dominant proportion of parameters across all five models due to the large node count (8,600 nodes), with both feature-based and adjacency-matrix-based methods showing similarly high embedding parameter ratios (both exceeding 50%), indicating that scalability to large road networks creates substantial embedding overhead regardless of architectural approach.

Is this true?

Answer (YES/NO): NO